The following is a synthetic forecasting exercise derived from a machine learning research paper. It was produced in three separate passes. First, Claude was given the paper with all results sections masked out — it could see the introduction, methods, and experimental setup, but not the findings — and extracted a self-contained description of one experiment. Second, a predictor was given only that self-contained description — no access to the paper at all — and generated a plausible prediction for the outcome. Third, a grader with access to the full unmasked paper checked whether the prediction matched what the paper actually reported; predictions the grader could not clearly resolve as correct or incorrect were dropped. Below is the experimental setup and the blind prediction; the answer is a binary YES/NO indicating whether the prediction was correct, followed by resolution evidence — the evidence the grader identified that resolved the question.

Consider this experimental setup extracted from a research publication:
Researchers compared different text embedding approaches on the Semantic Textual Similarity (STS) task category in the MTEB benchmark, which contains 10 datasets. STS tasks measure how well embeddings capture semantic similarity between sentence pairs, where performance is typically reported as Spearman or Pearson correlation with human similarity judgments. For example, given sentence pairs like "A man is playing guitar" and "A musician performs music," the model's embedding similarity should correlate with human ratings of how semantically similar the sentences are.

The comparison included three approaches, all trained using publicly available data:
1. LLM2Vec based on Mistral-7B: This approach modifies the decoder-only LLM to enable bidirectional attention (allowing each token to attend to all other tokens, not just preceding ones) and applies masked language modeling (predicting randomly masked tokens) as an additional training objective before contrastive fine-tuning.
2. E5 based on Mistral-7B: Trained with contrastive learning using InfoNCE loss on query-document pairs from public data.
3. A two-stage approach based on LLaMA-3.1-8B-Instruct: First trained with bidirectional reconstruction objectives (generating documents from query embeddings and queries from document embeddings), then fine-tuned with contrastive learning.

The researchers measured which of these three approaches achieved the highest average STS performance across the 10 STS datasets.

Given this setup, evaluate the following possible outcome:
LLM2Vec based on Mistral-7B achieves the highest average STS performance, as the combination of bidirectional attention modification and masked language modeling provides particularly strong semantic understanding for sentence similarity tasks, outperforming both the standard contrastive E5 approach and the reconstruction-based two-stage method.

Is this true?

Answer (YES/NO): YES